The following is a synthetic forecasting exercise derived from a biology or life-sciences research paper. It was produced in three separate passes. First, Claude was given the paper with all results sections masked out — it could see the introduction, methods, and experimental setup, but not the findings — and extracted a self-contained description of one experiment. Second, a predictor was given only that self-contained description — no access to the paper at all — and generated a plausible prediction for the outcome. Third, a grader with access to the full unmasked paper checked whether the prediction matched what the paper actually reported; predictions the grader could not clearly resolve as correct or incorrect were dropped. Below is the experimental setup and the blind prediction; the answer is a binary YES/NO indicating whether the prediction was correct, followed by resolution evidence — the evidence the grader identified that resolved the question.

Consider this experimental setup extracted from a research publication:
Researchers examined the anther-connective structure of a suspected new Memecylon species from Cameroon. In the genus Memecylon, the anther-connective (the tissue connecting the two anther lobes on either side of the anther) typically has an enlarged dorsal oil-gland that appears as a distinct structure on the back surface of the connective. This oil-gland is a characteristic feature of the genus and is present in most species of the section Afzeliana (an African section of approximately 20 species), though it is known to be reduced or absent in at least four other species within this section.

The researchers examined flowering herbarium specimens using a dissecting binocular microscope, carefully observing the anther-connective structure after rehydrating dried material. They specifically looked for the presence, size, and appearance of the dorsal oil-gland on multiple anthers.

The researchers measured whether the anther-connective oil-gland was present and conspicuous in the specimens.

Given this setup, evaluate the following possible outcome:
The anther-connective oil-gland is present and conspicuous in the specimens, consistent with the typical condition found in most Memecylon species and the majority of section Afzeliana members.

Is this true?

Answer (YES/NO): NO